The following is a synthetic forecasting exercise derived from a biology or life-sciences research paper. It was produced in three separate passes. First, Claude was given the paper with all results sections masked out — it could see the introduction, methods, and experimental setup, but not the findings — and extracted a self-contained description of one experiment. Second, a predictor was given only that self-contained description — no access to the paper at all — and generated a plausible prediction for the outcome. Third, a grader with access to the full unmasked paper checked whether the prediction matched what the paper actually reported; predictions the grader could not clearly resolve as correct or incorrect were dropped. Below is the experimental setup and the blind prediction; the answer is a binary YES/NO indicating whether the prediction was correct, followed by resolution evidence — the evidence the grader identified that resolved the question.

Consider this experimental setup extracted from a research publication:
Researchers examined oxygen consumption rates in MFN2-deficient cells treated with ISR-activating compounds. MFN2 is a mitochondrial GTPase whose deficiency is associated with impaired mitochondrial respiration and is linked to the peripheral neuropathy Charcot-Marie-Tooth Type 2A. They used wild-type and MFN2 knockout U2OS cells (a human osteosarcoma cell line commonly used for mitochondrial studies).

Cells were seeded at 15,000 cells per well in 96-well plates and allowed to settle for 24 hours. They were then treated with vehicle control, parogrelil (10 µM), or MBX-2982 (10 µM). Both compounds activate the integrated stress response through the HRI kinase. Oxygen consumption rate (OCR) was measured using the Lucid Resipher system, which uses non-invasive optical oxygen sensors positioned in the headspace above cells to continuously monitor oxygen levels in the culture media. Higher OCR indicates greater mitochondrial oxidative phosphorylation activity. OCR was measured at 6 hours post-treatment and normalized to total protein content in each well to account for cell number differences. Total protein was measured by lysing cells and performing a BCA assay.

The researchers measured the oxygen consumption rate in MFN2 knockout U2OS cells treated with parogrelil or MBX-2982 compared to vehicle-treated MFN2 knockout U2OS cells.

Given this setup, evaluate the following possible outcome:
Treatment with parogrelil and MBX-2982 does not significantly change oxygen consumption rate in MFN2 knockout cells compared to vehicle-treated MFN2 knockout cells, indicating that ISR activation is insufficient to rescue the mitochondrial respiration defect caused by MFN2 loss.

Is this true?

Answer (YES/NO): NO